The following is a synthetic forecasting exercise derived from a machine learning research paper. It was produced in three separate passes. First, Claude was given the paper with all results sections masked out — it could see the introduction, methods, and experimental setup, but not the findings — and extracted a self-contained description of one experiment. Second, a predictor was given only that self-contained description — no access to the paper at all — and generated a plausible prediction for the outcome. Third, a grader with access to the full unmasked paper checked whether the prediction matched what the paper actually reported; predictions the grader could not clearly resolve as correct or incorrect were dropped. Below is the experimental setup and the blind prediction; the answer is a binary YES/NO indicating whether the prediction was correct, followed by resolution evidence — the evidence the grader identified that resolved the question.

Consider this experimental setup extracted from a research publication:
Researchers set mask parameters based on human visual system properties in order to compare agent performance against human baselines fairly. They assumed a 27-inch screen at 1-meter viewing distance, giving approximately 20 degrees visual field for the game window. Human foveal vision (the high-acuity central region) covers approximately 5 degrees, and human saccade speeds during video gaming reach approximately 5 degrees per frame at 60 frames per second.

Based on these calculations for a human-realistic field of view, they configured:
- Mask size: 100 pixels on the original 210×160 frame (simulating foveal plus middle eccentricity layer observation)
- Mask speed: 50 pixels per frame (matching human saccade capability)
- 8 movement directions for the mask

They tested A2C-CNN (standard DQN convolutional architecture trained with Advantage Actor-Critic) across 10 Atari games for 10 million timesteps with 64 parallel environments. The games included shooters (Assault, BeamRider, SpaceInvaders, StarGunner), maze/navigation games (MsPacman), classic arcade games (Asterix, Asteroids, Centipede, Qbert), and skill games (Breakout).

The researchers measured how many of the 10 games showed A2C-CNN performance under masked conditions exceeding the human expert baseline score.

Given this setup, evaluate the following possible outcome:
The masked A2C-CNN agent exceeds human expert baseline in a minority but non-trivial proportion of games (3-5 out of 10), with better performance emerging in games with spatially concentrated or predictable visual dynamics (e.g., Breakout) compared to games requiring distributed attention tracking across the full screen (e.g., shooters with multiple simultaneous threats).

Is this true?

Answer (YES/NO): NO